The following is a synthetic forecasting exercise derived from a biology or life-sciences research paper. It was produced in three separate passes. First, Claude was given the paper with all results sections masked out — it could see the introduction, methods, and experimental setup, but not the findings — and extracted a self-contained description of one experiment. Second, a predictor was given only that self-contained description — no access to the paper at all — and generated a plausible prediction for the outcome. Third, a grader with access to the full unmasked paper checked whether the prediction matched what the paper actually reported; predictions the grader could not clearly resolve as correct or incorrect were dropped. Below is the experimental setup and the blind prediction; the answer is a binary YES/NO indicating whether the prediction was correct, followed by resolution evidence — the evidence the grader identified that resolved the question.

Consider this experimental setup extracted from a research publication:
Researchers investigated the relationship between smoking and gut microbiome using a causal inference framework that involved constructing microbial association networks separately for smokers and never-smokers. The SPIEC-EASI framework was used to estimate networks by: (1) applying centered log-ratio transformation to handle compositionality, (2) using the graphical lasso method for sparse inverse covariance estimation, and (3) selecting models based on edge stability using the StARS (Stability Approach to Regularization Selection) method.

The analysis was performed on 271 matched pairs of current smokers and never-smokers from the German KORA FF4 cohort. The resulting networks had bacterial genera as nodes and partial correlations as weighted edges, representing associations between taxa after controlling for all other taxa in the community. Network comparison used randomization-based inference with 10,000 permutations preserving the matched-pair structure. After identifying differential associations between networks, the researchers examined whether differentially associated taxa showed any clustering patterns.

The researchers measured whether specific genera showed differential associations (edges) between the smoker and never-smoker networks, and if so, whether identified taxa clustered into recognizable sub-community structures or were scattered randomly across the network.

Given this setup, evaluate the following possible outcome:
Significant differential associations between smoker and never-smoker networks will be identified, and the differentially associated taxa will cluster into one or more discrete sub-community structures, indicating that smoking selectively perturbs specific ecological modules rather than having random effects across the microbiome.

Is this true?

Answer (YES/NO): YES